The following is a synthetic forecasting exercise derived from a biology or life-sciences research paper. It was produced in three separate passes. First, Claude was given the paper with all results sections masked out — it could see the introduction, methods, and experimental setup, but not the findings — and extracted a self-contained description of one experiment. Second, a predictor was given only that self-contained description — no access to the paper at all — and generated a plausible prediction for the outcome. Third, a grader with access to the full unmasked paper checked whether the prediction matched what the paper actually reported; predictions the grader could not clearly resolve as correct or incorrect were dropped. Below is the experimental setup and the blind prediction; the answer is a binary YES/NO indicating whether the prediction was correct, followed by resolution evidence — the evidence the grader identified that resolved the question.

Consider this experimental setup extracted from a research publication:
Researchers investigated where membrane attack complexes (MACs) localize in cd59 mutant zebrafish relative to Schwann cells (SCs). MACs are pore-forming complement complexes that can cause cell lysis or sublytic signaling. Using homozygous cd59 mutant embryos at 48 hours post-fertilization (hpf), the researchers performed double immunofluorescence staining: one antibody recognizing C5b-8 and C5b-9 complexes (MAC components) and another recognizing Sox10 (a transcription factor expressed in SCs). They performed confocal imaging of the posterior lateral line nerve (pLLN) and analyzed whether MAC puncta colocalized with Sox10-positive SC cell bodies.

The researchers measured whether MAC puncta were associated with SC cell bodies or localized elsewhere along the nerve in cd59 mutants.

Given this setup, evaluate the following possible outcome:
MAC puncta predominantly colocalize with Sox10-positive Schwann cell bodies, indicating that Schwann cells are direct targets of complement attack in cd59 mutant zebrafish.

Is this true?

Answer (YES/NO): YES